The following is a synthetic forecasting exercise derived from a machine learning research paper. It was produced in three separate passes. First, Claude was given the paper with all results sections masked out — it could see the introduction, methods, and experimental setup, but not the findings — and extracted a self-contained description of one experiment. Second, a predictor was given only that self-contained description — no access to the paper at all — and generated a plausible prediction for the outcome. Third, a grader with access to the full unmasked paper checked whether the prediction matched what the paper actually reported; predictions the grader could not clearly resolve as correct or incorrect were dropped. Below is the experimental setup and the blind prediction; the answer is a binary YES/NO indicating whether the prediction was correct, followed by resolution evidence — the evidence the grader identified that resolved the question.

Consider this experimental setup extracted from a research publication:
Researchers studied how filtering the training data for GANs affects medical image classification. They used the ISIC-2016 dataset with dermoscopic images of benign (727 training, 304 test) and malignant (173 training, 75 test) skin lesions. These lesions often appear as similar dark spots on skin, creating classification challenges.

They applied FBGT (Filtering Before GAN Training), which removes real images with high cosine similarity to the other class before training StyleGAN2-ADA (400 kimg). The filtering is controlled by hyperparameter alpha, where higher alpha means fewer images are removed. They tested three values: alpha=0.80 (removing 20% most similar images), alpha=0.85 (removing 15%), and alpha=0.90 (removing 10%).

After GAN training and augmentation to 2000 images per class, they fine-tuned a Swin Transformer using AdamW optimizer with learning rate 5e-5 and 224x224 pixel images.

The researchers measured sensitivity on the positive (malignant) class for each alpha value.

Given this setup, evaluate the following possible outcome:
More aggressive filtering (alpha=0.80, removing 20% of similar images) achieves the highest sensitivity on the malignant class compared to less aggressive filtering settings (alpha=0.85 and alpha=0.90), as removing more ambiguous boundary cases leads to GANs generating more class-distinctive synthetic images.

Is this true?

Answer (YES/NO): YES